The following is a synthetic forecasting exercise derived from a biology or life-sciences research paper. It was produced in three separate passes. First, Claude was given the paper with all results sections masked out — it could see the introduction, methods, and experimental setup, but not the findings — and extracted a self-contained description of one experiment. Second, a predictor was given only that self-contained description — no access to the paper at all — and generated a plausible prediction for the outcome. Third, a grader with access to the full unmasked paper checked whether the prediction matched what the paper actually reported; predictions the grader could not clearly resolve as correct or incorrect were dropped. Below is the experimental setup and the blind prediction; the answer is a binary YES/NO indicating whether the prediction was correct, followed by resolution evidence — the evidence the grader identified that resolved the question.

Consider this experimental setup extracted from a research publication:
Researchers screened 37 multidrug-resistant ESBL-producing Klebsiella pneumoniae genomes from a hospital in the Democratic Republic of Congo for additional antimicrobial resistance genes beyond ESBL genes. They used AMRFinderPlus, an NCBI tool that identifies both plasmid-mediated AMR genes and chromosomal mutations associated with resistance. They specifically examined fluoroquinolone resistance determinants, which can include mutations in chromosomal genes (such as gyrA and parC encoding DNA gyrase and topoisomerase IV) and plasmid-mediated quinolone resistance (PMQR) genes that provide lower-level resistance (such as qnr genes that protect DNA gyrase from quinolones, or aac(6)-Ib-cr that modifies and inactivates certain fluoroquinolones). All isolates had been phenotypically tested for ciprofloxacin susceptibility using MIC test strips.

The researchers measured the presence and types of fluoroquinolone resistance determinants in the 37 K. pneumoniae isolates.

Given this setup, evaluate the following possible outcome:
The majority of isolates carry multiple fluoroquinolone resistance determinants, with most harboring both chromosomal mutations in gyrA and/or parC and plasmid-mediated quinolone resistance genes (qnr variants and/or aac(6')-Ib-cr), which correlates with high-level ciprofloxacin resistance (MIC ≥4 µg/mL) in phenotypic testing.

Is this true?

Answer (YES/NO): NO